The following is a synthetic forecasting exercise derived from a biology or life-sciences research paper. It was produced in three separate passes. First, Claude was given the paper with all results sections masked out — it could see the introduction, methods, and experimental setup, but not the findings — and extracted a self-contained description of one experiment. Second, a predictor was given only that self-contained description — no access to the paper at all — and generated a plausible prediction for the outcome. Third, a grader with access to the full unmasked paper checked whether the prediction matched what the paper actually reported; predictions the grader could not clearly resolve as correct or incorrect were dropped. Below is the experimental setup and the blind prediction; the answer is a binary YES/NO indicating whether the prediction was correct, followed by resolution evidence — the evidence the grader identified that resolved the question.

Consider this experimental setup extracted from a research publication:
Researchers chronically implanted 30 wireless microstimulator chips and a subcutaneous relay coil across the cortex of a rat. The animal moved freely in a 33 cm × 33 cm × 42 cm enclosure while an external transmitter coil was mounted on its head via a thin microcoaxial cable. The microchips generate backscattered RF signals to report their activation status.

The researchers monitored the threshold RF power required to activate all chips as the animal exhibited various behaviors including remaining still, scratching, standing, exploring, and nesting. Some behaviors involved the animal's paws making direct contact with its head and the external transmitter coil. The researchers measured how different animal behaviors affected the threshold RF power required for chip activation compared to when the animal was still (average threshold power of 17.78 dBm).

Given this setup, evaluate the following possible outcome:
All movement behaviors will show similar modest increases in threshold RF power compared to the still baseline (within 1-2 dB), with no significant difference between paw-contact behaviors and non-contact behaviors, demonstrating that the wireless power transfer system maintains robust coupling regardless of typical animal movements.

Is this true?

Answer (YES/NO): NO